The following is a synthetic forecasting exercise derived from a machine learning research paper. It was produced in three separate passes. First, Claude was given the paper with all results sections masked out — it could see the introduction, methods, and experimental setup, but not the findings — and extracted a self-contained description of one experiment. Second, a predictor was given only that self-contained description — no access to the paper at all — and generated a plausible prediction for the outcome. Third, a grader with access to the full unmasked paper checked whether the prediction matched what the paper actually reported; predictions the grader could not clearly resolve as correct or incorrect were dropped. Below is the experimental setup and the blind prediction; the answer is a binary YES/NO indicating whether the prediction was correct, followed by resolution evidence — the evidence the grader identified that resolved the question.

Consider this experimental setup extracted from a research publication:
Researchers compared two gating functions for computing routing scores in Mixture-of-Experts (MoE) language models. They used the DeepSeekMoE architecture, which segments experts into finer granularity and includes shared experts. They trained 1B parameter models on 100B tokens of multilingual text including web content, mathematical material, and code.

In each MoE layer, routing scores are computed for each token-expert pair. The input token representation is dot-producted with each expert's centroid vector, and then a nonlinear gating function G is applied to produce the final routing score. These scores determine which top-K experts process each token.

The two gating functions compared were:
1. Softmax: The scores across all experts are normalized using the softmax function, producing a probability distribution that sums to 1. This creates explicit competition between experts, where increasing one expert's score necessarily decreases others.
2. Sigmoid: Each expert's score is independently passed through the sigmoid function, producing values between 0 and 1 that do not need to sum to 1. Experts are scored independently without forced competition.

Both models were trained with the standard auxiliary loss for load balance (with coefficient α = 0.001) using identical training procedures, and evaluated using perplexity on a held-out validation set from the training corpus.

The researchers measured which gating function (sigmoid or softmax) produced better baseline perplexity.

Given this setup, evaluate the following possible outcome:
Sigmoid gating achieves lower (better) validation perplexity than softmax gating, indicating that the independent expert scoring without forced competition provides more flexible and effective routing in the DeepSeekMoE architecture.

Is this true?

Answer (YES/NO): YES